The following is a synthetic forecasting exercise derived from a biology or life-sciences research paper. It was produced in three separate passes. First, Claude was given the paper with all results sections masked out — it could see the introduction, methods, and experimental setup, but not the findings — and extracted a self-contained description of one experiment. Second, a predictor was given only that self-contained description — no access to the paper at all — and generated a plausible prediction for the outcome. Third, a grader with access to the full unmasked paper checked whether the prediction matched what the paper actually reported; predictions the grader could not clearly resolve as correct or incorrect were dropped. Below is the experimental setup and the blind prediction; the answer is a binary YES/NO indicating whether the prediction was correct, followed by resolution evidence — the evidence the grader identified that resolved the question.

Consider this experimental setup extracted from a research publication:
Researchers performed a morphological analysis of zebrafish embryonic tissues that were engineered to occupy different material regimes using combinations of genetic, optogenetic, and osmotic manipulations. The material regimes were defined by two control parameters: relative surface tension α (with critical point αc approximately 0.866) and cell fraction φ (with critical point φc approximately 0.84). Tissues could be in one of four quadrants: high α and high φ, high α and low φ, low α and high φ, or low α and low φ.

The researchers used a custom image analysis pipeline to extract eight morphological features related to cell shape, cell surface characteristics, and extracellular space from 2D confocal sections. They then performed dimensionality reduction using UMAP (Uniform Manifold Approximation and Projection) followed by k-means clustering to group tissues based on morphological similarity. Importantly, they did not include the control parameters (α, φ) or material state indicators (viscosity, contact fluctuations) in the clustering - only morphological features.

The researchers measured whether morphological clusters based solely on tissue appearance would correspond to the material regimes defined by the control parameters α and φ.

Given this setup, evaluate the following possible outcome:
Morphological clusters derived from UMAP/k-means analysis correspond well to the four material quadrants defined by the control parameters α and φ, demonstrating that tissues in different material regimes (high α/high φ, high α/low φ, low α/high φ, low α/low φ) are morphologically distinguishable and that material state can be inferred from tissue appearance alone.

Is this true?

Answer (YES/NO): YES